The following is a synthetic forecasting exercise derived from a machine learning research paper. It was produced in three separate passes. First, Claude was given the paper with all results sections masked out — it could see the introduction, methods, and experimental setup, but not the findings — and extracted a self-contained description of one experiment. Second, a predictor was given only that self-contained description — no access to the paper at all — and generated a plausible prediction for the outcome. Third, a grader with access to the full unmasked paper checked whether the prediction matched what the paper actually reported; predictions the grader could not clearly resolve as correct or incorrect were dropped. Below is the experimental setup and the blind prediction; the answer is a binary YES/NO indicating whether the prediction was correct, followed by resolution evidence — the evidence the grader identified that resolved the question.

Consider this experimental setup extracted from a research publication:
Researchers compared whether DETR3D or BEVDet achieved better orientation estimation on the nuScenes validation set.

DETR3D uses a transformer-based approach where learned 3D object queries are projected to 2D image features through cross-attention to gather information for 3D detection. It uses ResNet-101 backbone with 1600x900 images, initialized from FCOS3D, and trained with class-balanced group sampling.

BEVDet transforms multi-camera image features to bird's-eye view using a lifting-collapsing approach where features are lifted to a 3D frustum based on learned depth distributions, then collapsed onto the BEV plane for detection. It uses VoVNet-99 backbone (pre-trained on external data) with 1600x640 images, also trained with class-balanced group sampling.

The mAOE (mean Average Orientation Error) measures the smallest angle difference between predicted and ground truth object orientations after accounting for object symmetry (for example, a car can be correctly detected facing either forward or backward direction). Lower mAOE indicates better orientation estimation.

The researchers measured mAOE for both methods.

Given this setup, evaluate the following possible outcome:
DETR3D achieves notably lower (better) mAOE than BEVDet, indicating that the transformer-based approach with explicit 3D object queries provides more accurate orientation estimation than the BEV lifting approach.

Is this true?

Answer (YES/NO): NO